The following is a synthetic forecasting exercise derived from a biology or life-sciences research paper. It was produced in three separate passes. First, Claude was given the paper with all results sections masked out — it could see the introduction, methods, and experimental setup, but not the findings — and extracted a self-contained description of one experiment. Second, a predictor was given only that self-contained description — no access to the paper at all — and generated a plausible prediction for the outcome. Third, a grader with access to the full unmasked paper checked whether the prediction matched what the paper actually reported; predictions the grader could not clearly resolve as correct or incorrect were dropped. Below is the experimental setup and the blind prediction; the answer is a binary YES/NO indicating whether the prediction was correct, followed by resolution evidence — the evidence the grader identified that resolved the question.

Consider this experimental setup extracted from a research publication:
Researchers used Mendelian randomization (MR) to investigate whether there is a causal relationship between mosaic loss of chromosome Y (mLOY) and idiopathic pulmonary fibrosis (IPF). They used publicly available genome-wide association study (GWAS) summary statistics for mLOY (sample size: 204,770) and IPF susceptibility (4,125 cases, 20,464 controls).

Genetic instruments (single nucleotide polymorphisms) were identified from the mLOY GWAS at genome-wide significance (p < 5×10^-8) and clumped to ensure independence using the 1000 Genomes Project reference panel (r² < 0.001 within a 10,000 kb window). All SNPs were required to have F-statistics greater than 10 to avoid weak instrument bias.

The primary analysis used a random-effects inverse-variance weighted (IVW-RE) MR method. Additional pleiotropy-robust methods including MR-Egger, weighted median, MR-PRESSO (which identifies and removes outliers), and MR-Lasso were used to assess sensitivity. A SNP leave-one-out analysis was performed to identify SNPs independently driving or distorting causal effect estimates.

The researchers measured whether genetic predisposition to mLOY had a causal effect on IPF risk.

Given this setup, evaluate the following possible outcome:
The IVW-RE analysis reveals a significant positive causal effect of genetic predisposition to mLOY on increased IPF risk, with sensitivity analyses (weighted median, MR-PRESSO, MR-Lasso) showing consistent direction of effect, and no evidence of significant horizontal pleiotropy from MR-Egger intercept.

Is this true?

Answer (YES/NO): NO